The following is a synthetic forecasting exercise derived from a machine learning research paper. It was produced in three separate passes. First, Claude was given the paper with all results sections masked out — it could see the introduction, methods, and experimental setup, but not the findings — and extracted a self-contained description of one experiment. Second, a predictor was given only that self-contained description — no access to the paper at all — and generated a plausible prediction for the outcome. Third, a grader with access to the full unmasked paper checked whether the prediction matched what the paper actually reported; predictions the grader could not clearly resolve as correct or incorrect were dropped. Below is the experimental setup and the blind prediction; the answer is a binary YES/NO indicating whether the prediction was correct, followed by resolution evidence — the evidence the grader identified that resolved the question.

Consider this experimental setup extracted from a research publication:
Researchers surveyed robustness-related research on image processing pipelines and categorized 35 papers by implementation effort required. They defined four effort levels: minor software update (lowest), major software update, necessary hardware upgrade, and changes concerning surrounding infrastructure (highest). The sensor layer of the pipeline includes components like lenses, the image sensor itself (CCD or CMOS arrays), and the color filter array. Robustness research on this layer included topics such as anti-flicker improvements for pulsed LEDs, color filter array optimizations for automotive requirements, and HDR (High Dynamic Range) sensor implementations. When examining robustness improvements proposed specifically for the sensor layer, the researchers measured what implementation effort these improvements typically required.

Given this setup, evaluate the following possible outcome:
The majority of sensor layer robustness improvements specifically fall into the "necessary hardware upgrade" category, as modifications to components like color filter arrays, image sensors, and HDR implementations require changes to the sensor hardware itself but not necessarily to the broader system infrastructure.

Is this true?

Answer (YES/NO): NO